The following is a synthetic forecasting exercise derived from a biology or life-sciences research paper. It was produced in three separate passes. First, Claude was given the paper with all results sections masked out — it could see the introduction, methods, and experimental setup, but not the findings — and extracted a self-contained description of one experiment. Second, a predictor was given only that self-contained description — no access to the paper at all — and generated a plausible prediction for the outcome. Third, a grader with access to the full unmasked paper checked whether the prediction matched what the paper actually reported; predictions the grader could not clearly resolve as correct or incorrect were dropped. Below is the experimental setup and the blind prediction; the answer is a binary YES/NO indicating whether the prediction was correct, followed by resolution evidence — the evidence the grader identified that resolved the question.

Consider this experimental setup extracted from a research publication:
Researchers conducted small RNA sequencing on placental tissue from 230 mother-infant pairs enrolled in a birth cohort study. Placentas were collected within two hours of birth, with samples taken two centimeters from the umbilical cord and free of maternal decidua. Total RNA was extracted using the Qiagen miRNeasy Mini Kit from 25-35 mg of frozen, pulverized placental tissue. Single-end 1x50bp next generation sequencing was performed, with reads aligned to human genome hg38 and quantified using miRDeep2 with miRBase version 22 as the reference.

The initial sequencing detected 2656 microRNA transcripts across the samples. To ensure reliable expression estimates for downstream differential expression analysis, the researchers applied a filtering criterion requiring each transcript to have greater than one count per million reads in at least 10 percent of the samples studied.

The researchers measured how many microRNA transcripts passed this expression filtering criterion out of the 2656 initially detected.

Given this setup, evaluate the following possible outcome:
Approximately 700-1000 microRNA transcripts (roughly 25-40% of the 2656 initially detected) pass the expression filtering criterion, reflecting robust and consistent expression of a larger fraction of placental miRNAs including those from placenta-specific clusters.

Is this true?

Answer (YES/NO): YES